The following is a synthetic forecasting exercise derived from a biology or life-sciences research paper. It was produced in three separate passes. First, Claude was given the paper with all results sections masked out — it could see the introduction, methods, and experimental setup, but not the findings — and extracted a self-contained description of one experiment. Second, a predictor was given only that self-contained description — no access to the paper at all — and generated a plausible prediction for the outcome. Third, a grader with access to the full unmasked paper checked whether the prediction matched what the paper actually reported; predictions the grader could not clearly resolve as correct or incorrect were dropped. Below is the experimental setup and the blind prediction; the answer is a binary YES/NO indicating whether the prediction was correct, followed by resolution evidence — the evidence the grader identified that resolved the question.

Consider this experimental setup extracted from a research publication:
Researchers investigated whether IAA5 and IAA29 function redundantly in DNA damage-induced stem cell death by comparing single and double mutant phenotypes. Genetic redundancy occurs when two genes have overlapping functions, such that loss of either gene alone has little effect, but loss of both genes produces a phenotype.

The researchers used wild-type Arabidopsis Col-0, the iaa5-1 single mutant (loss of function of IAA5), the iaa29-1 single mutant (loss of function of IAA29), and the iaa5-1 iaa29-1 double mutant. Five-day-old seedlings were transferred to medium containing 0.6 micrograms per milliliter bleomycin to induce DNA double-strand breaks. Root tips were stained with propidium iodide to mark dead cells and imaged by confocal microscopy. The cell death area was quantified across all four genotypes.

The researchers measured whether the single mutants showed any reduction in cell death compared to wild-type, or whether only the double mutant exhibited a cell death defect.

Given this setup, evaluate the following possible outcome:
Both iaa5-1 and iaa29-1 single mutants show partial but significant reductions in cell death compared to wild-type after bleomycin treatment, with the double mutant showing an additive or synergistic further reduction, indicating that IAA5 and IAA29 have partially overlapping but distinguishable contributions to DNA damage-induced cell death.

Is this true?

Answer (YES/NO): NO